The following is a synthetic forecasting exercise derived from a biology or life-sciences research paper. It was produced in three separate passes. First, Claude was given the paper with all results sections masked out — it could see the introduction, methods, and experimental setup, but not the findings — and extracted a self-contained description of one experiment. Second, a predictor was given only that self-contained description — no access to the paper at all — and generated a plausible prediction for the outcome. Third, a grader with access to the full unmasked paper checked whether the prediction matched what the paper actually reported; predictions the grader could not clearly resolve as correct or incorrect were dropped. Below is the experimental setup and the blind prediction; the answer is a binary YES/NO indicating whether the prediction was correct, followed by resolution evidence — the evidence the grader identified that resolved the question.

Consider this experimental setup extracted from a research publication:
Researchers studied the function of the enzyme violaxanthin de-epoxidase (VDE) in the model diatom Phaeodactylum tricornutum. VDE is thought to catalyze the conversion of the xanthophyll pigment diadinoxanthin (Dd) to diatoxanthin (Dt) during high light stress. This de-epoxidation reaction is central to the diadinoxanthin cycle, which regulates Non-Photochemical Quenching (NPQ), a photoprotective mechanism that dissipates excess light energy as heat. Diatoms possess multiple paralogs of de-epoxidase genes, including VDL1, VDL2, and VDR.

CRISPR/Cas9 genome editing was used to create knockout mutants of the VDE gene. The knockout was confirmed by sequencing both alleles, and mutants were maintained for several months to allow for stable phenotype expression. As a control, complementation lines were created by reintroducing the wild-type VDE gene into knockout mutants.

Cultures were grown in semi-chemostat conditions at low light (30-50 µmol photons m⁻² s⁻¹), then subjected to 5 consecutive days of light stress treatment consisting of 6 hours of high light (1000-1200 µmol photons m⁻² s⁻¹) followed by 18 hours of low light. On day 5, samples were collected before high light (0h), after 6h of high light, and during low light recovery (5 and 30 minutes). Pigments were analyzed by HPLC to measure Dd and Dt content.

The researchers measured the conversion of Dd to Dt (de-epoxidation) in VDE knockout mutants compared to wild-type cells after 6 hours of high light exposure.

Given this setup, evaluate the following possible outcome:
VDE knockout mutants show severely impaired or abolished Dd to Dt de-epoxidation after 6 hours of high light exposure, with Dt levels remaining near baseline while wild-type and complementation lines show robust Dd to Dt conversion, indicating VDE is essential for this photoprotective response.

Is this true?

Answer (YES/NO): YES